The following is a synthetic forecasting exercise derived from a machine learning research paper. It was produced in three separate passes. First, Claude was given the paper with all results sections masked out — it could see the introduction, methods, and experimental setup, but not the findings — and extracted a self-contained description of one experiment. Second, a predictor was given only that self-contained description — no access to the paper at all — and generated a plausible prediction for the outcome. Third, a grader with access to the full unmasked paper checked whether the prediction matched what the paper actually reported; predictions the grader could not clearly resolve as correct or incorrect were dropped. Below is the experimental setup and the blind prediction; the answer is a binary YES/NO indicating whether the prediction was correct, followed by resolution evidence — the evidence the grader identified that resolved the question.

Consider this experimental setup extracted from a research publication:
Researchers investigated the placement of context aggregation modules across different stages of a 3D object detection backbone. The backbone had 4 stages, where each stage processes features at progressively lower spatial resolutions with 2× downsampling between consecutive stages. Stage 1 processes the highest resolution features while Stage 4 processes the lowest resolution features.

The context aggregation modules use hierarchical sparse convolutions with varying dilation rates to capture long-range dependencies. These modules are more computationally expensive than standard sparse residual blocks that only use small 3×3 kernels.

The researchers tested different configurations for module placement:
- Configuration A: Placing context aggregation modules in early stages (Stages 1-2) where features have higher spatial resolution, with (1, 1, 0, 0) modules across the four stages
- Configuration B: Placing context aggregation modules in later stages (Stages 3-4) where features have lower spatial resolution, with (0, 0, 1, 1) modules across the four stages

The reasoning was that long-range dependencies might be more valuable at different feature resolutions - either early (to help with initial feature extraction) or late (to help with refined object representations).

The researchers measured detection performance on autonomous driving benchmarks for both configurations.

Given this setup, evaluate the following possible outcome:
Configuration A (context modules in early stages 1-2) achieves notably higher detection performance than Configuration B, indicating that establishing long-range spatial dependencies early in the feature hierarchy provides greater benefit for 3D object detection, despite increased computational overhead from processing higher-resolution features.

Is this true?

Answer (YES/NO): NO